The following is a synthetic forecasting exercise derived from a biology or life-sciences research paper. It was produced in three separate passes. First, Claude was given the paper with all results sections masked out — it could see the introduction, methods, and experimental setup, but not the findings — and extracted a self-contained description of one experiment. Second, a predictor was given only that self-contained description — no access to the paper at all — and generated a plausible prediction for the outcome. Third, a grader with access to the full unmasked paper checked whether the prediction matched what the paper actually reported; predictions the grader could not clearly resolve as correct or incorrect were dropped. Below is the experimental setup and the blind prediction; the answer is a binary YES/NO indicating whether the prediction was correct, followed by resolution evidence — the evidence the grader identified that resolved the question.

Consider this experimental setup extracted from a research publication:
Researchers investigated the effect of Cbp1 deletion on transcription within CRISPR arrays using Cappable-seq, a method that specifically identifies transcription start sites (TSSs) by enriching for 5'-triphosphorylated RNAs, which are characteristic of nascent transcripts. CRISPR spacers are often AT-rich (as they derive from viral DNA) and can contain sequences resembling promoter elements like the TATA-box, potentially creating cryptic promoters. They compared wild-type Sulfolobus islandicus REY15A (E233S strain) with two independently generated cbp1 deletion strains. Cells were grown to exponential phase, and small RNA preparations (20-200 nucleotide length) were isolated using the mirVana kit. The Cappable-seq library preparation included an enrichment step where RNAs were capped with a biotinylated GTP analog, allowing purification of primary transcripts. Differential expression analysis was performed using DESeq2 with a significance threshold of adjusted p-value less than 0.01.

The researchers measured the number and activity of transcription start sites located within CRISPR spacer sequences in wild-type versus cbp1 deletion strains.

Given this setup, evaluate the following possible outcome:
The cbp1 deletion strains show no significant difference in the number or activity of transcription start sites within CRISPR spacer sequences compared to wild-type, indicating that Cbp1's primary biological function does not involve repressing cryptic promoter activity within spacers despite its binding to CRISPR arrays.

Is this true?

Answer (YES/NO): NO